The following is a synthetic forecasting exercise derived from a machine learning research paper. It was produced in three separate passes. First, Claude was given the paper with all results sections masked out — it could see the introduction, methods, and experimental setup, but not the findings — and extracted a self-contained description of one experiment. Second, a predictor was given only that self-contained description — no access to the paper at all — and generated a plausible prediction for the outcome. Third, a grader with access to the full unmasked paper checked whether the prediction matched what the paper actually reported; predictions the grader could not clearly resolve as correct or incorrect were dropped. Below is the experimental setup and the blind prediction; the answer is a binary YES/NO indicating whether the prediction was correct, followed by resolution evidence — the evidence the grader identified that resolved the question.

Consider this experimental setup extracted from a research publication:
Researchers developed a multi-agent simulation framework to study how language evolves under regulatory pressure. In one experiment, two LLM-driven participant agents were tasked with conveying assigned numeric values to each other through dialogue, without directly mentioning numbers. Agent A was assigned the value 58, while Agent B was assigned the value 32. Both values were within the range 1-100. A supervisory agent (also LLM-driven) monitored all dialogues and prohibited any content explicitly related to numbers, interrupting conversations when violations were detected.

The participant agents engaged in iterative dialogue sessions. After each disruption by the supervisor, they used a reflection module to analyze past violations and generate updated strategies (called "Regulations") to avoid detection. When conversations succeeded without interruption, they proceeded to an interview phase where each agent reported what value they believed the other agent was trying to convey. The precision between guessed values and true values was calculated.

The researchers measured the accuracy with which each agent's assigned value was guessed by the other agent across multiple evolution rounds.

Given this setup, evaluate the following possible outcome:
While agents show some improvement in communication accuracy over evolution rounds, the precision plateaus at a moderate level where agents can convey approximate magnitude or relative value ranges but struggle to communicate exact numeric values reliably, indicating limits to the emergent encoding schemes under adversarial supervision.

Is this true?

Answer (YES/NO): NO